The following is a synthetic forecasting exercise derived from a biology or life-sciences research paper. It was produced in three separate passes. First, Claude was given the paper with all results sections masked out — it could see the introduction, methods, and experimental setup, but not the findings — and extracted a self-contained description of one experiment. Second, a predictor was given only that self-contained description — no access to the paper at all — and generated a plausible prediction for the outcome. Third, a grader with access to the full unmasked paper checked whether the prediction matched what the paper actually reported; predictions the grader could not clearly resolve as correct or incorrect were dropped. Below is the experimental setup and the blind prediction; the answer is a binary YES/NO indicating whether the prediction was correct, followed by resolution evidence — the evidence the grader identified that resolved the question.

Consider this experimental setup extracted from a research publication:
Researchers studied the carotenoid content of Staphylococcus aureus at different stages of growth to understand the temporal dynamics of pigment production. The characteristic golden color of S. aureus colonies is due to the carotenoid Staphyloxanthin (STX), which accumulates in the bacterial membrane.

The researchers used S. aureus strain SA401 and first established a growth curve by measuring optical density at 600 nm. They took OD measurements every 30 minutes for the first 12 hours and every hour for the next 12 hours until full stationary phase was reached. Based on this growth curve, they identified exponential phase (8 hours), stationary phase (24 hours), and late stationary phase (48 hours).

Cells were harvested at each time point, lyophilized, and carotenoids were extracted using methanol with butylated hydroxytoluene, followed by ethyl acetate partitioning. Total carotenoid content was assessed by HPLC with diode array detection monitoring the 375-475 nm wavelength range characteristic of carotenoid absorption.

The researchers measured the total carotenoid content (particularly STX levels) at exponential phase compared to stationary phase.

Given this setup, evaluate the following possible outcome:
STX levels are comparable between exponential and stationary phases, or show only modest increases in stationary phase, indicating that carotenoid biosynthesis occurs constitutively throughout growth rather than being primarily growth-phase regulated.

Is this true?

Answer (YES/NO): NO